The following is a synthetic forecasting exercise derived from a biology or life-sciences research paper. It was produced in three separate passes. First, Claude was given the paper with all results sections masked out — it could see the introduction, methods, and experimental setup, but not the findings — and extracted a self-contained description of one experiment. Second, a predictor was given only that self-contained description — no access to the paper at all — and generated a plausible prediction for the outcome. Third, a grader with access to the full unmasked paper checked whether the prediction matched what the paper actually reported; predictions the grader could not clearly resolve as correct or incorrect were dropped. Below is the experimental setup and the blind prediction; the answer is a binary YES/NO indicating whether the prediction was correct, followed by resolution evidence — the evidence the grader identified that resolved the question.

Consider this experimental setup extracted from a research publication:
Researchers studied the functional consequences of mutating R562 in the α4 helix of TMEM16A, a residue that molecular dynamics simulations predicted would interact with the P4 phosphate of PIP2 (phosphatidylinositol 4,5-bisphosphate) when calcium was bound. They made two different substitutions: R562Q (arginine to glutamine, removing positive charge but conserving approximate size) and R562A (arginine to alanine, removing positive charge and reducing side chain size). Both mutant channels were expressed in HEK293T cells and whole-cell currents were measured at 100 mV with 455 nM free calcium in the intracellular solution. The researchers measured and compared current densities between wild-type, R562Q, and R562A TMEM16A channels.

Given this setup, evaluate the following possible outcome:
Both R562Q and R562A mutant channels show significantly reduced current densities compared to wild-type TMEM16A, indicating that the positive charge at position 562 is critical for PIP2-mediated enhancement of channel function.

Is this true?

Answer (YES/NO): NO